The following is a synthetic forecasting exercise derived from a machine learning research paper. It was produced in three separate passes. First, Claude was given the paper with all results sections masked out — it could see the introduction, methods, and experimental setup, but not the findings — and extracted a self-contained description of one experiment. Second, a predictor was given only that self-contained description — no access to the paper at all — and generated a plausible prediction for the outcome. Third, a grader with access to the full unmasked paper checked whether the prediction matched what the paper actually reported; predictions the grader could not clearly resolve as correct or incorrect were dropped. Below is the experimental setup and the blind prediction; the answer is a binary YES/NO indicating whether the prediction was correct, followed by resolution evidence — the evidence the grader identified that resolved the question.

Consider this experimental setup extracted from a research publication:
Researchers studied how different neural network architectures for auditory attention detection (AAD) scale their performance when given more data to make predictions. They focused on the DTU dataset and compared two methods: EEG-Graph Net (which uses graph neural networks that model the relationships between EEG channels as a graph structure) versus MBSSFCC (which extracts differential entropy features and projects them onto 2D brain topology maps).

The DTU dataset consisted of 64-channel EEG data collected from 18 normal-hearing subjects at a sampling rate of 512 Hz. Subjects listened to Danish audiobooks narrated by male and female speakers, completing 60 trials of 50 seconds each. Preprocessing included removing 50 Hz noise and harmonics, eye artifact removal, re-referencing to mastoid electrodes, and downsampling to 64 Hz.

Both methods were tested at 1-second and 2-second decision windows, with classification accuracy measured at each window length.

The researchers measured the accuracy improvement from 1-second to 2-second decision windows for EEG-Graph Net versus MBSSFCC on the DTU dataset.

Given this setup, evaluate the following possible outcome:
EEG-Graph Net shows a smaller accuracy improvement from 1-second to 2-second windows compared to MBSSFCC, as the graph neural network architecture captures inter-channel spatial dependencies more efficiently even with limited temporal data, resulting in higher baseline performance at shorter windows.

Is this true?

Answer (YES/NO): YES